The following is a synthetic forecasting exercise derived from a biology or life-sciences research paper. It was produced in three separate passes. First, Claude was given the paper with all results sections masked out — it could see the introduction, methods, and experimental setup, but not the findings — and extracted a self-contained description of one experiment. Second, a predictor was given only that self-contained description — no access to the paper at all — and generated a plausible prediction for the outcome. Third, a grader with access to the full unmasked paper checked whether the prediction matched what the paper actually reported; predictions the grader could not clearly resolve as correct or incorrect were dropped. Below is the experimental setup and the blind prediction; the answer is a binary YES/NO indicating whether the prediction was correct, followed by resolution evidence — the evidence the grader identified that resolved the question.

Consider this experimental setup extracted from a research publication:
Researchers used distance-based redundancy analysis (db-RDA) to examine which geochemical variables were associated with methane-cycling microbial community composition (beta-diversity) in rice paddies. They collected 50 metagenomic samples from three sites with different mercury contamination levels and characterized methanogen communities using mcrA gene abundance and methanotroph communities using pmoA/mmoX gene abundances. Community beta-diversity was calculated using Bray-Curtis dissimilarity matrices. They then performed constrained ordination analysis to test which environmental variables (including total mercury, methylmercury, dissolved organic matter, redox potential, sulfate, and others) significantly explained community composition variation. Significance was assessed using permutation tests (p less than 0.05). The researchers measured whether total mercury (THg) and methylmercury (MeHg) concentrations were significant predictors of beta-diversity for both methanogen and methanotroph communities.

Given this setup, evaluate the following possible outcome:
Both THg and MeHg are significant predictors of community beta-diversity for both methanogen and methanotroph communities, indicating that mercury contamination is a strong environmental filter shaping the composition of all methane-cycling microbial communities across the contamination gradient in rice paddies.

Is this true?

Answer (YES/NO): YES